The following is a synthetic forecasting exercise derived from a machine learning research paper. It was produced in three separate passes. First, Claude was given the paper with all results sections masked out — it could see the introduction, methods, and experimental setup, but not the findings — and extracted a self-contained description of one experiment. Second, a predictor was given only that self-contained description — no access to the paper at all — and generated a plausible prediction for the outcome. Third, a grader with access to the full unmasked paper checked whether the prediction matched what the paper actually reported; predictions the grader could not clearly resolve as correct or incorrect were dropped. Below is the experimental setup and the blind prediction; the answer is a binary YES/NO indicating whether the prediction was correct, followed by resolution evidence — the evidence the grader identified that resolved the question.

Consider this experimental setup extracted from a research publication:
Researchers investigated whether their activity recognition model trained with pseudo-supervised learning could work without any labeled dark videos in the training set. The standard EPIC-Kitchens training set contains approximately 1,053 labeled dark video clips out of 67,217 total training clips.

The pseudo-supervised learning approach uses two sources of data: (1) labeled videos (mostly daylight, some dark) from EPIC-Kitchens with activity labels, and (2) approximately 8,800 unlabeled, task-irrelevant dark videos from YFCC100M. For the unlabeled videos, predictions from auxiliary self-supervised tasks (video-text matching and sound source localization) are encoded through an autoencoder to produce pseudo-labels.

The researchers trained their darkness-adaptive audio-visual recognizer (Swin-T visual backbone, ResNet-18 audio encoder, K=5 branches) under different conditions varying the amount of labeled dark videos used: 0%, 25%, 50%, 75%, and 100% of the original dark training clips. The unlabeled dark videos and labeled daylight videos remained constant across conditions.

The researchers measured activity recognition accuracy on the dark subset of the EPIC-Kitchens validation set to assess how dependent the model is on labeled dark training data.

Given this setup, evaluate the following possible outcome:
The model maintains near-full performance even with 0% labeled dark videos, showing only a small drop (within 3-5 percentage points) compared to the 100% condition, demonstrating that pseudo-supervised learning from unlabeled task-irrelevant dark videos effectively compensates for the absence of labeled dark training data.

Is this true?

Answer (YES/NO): YES